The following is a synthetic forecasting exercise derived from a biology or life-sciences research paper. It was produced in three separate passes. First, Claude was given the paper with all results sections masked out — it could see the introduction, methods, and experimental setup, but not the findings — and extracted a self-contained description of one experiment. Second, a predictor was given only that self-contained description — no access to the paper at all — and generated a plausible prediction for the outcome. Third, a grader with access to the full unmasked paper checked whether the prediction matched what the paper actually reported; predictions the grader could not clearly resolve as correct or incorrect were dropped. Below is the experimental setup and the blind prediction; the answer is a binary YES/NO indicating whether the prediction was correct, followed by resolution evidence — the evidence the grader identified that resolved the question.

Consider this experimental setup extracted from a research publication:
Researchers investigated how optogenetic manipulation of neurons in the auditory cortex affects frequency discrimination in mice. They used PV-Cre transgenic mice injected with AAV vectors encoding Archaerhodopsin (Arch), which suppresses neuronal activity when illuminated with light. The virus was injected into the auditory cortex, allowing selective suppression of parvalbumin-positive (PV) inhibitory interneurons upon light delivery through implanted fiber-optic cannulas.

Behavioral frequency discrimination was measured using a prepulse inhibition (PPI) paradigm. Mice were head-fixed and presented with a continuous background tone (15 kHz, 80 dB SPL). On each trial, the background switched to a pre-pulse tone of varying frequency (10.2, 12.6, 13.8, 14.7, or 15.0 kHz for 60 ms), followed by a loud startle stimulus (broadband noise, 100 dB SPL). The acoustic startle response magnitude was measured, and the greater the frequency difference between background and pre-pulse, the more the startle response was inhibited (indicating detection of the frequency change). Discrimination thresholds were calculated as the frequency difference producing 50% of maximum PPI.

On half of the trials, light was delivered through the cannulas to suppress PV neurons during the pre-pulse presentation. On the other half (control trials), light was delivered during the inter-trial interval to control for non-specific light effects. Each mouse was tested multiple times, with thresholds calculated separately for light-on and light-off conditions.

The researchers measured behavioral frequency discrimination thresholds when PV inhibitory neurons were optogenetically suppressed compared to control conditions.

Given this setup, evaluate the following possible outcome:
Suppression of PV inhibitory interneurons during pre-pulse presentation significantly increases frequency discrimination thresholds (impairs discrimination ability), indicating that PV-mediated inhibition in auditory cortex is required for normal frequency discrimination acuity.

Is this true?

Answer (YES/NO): NO